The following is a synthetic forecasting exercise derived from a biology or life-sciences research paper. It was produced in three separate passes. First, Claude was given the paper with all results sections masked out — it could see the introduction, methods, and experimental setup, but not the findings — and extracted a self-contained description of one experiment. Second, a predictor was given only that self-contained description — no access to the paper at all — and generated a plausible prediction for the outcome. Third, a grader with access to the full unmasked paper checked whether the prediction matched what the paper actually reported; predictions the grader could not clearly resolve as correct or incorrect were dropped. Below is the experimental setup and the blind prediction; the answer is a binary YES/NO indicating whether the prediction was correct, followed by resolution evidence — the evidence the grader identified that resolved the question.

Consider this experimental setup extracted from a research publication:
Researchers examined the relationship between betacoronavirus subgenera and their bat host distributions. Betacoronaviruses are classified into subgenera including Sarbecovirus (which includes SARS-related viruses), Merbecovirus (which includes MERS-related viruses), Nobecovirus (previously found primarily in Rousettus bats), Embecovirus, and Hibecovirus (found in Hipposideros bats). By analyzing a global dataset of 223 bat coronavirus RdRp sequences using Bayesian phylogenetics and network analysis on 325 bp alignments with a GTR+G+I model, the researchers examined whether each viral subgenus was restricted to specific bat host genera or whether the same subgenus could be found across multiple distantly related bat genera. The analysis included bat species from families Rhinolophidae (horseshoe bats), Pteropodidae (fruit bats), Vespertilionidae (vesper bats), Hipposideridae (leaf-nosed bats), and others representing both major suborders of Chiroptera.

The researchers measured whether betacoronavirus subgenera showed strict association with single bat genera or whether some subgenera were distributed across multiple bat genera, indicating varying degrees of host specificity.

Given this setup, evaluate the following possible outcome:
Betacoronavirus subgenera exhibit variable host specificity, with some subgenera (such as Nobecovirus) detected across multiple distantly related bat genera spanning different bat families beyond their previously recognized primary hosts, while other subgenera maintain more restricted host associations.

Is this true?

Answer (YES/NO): YES